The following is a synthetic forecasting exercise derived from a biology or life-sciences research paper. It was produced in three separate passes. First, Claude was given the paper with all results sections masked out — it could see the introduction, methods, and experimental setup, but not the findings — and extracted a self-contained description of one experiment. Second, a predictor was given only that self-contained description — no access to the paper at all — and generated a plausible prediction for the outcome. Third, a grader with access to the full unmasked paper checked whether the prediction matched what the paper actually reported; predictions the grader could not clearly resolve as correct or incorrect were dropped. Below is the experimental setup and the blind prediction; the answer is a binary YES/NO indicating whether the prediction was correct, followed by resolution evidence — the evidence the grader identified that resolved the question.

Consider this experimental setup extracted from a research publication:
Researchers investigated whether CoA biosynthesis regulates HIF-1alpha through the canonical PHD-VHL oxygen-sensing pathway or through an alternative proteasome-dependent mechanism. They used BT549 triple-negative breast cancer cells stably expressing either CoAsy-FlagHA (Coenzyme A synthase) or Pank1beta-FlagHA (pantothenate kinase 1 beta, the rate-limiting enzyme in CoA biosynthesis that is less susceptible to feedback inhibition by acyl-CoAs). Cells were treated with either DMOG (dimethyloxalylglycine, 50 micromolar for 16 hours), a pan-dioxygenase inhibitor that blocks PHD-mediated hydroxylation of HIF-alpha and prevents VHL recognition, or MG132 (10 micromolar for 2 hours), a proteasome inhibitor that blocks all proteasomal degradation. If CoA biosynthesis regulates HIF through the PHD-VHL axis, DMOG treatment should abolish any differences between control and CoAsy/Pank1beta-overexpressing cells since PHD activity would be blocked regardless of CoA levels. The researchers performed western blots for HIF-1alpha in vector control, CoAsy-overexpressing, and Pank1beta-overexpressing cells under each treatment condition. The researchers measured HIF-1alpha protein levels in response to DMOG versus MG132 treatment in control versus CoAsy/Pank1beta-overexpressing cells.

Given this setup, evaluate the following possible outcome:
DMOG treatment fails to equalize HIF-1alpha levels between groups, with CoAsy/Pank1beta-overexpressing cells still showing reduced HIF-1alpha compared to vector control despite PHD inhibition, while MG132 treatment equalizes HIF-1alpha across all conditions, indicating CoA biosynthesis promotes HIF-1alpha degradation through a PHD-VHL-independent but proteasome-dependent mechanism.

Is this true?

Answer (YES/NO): YES